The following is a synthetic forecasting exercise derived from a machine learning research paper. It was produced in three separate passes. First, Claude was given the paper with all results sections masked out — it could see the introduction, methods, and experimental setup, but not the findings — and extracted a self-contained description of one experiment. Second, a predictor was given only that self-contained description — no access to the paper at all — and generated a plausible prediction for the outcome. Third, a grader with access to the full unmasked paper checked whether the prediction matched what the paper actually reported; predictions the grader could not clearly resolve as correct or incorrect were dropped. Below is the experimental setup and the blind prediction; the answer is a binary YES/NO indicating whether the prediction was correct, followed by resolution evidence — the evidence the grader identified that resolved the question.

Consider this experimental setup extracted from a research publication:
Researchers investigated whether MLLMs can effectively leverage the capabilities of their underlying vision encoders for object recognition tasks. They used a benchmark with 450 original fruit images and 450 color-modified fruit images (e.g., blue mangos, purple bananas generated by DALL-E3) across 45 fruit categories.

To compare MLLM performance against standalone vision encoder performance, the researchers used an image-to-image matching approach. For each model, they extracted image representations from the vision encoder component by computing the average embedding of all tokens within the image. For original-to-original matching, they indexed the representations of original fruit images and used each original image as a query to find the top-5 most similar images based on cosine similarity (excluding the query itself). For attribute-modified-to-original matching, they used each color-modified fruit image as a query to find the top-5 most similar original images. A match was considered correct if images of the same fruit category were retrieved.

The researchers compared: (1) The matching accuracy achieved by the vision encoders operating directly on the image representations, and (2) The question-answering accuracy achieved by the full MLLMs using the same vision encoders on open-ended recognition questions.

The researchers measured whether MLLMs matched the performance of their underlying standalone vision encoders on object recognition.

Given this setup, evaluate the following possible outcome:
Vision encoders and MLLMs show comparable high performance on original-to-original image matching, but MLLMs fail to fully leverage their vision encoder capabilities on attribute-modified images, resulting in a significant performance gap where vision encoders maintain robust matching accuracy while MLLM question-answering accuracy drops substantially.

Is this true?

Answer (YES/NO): NO